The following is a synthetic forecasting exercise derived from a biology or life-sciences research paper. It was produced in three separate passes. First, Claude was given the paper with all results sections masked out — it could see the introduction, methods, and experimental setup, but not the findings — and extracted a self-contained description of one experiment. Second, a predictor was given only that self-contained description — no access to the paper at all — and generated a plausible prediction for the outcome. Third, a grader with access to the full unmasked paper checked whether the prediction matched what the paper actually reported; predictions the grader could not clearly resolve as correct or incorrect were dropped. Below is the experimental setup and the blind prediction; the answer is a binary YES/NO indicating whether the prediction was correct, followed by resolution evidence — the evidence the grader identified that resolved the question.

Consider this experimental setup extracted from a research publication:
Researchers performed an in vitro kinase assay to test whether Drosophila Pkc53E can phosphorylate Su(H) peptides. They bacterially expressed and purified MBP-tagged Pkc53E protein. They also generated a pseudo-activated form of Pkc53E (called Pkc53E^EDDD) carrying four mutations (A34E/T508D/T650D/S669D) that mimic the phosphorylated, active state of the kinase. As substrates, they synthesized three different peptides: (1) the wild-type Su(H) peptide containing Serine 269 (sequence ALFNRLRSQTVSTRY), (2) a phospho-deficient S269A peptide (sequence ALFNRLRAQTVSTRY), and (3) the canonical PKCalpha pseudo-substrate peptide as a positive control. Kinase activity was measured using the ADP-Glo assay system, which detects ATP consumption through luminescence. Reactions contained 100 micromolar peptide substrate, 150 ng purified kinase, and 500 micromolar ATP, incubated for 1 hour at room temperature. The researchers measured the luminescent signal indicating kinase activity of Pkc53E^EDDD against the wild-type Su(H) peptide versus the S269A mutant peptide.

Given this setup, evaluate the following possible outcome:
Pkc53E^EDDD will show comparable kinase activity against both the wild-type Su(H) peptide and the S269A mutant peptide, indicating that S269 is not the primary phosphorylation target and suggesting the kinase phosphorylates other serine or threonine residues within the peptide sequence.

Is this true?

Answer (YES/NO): NO